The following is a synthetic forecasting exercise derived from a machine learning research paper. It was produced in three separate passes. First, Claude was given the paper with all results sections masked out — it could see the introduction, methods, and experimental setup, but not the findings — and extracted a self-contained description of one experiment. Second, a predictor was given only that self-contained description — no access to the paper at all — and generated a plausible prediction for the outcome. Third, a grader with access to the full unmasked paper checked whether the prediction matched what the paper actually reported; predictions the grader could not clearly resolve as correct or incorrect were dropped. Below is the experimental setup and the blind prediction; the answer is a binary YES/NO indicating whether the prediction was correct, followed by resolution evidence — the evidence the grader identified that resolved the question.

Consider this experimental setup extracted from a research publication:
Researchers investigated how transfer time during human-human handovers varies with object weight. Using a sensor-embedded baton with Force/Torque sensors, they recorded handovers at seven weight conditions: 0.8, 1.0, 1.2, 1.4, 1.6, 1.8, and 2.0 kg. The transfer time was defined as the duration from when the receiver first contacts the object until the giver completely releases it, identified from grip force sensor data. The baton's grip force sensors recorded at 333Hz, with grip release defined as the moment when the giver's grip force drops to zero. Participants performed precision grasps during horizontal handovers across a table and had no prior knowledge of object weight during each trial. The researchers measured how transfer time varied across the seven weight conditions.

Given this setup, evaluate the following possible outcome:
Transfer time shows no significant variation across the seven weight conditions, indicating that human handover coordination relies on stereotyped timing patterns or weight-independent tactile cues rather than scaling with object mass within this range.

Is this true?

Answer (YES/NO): NO